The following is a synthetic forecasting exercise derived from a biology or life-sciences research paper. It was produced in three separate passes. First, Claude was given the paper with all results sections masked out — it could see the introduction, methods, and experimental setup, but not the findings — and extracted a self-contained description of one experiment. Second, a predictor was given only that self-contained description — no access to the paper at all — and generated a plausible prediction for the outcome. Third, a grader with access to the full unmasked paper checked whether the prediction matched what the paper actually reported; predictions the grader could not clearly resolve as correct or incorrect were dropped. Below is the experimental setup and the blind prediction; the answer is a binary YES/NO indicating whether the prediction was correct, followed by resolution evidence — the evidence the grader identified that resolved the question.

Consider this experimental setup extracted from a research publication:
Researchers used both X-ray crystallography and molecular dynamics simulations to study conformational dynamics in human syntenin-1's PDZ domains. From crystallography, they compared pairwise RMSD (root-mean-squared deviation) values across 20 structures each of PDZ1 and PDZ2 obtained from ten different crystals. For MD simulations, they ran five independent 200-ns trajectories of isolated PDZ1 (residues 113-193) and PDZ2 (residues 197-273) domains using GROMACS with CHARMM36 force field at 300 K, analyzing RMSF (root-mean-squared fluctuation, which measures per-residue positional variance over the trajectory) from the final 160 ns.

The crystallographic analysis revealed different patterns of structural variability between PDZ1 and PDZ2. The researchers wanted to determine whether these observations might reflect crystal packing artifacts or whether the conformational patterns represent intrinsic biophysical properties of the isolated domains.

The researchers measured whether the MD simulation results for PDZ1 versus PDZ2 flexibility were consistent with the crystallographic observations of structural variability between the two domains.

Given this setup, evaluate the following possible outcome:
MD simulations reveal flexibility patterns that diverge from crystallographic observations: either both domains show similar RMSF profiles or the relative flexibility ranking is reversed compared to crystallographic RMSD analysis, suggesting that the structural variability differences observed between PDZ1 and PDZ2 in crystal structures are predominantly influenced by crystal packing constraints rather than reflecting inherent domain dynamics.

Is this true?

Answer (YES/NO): NO